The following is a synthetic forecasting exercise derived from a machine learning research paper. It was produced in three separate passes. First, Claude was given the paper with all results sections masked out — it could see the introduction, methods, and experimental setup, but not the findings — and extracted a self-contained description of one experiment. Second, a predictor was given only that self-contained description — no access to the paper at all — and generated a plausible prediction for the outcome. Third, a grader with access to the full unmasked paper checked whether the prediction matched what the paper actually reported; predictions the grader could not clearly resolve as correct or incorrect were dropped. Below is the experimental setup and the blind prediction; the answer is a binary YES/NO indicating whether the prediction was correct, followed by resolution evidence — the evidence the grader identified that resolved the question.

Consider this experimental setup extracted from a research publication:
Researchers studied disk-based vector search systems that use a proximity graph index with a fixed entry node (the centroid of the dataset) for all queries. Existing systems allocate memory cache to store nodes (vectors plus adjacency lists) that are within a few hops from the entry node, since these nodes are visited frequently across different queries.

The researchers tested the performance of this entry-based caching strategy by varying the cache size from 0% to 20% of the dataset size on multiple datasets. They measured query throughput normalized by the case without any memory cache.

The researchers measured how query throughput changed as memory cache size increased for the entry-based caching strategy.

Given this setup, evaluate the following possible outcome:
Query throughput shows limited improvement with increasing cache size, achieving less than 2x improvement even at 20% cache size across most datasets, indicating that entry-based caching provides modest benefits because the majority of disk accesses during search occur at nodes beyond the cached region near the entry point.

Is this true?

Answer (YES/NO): YES